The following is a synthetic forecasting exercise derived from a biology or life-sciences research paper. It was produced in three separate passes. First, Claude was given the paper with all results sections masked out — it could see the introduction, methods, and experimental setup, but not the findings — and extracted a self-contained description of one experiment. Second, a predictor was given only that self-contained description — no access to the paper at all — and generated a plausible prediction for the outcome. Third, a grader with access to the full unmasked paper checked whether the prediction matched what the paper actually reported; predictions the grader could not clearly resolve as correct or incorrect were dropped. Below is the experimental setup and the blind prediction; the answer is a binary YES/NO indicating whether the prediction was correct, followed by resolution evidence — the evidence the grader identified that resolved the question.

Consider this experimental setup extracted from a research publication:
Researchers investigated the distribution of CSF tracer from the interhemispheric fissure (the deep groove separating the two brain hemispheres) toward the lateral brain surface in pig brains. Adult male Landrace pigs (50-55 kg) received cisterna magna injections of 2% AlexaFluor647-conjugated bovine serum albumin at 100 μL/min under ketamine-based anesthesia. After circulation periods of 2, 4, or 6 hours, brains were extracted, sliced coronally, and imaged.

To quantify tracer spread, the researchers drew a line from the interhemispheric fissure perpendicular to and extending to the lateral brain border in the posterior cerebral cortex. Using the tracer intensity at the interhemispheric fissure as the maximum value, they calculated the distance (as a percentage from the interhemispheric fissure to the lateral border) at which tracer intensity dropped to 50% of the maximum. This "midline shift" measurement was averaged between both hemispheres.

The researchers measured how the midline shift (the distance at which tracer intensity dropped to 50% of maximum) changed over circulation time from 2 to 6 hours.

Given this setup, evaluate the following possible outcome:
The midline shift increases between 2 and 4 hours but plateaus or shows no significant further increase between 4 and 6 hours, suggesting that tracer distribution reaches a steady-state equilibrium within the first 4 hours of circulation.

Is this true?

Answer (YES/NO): NO